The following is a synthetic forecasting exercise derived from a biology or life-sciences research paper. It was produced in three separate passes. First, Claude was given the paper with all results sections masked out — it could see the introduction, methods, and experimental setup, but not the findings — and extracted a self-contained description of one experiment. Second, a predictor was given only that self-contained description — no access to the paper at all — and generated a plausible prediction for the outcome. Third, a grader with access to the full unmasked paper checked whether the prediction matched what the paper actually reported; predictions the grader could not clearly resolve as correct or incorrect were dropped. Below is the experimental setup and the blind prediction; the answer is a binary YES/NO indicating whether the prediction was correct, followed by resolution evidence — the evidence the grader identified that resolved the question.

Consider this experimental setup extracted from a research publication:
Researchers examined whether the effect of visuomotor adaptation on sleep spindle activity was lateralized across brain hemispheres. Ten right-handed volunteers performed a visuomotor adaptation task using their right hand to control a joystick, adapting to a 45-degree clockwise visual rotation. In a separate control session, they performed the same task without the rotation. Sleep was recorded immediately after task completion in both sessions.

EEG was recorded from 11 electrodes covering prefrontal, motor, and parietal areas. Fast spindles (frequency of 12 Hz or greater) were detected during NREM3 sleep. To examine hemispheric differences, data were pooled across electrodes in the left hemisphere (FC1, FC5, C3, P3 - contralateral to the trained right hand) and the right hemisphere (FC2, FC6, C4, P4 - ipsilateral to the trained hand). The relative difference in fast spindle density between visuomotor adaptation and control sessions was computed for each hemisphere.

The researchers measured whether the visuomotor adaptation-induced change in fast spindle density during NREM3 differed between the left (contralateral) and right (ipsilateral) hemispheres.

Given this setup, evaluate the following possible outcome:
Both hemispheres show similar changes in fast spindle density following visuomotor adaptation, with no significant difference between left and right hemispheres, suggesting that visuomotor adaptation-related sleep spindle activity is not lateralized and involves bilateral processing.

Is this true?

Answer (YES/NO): NO